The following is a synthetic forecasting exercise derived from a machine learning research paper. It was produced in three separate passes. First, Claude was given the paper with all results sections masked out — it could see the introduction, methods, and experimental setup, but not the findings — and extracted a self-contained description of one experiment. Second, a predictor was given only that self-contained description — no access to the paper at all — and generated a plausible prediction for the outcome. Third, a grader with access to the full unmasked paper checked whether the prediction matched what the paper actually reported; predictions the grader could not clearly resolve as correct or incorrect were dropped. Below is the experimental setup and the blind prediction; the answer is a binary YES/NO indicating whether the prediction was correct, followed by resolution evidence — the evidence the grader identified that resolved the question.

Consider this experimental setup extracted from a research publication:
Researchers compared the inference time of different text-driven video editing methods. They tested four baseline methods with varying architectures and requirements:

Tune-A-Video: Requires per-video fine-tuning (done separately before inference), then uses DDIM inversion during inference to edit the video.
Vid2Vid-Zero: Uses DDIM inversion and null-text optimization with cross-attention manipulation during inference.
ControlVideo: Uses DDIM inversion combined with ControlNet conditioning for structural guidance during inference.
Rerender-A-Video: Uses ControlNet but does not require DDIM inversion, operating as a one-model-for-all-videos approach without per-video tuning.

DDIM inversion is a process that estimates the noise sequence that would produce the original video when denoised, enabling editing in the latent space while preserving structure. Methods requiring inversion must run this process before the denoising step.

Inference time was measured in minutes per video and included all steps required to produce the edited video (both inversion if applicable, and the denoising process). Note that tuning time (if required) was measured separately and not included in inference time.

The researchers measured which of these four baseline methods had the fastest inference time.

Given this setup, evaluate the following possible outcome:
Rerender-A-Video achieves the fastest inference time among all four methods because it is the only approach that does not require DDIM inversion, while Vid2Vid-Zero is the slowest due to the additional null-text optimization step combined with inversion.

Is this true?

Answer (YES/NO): NO